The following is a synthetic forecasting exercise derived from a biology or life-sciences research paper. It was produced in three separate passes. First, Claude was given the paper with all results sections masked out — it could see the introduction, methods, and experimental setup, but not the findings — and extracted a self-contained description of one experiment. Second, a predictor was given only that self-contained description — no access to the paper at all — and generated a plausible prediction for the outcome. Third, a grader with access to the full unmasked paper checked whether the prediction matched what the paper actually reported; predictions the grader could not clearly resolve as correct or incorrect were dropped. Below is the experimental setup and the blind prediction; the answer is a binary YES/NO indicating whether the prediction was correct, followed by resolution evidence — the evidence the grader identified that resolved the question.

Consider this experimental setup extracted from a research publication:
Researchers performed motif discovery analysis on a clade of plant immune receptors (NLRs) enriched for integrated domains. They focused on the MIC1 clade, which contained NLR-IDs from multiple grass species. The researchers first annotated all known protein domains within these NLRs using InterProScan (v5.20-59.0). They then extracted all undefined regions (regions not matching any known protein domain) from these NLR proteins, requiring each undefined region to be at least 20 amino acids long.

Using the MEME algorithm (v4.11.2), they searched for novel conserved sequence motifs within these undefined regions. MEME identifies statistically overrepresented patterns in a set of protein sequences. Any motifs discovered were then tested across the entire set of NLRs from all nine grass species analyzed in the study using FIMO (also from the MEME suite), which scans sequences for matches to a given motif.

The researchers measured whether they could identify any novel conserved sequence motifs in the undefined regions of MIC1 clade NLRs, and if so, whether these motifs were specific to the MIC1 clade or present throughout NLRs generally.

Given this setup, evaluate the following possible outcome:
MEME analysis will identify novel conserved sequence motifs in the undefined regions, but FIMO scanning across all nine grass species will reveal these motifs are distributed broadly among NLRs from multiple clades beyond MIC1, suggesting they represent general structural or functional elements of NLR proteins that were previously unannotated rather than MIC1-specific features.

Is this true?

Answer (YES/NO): NO